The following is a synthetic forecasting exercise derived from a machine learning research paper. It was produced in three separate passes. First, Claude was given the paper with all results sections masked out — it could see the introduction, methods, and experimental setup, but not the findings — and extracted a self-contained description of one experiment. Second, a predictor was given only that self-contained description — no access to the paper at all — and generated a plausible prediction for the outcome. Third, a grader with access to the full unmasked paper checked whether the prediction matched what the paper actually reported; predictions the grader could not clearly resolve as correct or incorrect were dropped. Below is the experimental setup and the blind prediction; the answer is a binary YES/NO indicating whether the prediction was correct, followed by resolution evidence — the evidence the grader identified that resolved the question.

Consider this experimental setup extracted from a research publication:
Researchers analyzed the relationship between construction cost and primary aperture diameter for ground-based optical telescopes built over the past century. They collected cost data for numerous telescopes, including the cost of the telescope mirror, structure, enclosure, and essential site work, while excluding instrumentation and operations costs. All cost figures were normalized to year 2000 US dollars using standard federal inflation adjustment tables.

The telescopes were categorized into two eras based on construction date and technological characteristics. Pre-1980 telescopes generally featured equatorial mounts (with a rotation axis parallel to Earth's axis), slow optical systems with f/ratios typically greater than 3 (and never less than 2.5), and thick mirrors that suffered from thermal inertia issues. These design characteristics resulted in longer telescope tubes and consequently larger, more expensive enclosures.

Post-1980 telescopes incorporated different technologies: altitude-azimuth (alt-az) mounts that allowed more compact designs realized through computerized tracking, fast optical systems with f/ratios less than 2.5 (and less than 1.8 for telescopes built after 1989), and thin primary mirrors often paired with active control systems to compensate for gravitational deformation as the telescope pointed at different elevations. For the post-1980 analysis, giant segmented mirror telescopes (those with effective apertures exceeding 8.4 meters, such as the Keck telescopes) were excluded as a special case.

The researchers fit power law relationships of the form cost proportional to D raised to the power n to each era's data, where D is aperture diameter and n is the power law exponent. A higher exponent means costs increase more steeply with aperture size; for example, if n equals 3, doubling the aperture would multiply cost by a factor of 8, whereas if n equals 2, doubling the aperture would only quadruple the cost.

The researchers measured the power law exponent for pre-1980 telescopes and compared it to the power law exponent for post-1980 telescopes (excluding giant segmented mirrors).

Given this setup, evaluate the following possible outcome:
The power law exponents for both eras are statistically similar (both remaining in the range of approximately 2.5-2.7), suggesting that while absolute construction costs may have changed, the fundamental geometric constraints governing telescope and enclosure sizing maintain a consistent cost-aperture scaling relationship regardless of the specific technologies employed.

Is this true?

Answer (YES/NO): NO